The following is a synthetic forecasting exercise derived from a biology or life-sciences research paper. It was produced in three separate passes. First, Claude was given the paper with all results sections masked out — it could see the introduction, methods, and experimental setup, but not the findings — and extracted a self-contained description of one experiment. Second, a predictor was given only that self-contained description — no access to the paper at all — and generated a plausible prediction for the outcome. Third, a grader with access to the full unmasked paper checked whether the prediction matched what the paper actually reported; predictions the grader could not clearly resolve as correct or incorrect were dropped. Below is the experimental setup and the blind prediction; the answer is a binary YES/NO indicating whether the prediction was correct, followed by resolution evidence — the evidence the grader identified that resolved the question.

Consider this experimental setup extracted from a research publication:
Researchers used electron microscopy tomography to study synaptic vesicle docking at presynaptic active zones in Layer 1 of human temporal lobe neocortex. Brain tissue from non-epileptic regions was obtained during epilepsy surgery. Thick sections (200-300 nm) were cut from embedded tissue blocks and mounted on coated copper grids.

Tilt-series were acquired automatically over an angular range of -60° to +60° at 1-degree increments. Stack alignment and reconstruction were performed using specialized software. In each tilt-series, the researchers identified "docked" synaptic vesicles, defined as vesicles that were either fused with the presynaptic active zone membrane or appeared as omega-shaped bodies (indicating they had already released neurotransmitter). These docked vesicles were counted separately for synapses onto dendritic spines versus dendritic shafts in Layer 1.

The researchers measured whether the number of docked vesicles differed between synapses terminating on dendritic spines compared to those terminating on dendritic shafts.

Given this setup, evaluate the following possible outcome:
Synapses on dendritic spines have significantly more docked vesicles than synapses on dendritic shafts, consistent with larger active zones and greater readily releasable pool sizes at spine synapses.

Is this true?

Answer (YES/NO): NO